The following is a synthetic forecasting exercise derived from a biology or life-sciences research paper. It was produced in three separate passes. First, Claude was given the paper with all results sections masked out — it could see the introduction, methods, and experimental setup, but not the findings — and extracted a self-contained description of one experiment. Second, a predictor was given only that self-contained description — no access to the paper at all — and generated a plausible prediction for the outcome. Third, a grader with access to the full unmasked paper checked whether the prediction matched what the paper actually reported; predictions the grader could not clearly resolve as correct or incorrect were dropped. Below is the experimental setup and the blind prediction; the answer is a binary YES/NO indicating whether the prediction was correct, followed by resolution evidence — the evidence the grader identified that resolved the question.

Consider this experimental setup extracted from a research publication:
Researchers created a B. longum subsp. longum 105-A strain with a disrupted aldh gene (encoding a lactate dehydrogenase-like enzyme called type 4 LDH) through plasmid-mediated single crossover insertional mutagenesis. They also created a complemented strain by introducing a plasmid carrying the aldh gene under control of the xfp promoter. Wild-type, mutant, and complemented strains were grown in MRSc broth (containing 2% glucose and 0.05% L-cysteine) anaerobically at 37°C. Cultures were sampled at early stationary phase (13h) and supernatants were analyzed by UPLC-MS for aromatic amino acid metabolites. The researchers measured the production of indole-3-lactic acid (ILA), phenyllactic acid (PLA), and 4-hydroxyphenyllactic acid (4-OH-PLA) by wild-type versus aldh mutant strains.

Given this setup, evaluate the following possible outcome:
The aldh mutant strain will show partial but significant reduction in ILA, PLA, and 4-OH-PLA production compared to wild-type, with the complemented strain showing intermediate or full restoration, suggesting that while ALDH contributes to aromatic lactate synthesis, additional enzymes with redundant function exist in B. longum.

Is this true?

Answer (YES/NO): NO